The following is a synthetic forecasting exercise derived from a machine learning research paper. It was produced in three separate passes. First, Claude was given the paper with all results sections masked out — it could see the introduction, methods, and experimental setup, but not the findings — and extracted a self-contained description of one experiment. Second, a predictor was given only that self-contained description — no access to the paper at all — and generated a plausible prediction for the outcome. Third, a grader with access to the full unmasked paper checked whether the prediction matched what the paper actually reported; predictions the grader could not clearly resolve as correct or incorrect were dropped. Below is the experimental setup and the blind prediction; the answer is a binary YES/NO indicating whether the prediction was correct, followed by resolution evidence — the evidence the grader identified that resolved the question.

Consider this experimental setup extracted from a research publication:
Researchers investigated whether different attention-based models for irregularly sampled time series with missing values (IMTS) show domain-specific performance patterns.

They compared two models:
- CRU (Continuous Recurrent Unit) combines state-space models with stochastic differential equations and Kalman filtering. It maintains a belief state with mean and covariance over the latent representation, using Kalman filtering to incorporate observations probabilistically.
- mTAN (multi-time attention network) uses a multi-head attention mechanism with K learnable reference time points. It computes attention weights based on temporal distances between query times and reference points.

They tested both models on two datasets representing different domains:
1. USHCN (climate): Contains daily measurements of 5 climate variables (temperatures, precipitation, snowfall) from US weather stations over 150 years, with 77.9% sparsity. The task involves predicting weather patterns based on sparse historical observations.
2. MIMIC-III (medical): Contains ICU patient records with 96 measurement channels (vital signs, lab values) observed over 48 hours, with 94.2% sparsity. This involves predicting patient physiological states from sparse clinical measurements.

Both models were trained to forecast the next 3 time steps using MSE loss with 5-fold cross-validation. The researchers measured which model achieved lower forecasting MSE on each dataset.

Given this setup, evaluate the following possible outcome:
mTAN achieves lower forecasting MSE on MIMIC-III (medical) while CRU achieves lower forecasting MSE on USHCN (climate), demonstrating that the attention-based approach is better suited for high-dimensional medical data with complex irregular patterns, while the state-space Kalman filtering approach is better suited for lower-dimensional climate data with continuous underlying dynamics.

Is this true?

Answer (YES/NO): YES